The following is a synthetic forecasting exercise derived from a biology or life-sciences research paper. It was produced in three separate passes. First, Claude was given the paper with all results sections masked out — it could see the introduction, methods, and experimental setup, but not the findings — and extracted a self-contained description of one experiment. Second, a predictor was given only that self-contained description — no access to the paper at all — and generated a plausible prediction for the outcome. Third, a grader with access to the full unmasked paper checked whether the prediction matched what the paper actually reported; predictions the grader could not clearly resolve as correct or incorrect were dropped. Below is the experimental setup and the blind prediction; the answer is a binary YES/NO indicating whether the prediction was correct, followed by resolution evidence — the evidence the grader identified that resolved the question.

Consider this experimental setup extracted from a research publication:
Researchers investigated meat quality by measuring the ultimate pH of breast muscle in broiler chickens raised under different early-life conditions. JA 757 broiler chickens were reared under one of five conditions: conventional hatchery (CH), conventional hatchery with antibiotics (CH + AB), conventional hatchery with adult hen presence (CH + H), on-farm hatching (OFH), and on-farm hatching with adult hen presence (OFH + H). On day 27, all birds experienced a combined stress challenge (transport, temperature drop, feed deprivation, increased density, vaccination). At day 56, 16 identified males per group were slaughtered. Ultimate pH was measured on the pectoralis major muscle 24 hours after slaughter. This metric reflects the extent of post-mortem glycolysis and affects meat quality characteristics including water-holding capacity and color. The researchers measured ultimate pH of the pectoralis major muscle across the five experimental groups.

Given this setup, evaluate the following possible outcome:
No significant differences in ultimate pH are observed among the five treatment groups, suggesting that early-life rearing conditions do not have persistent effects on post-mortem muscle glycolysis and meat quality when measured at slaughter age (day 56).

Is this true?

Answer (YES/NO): YES